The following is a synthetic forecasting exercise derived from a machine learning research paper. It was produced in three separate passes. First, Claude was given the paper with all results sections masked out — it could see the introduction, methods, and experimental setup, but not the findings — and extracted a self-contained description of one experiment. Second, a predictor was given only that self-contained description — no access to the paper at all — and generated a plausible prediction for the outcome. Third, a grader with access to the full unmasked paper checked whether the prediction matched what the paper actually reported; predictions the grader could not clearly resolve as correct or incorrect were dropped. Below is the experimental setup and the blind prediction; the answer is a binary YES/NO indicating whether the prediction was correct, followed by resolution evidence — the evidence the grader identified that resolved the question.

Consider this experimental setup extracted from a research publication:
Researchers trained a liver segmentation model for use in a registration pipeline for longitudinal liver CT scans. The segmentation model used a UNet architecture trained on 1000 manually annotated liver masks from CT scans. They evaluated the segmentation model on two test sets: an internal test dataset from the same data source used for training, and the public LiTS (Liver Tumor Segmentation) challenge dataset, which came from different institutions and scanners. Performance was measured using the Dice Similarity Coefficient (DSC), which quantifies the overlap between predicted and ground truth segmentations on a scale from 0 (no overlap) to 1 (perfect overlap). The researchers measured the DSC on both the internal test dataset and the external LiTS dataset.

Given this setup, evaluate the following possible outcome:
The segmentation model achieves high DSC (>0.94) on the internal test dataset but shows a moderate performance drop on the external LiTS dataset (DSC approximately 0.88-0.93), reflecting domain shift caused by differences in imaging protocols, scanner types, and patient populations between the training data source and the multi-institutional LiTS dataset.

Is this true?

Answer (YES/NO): NO